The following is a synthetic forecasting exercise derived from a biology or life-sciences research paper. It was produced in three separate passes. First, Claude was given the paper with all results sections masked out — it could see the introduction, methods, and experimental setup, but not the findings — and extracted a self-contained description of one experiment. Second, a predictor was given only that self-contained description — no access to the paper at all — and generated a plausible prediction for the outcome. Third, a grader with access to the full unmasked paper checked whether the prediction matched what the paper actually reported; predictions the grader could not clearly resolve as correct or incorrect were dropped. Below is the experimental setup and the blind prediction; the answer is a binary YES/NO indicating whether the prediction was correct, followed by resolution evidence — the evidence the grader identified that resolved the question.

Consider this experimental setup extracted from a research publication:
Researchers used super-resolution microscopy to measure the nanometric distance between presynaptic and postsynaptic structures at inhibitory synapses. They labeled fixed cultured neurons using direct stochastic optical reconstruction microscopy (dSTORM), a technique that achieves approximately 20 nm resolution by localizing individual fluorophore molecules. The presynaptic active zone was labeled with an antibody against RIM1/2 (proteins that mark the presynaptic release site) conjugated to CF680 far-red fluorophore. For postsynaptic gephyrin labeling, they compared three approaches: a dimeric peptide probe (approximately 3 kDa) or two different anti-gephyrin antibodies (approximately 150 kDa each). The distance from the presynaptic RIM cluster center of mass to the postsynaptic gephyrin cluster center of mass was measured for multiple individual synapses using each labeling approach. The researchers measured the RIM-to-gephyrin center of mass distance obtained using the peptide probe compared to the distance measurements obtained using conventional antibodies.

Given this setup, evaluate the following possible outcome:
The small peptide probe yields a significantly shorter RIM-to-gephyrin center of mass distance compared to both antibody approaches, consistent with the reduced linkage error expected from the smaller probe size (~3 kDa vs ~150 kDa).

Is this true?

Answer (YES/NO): NO